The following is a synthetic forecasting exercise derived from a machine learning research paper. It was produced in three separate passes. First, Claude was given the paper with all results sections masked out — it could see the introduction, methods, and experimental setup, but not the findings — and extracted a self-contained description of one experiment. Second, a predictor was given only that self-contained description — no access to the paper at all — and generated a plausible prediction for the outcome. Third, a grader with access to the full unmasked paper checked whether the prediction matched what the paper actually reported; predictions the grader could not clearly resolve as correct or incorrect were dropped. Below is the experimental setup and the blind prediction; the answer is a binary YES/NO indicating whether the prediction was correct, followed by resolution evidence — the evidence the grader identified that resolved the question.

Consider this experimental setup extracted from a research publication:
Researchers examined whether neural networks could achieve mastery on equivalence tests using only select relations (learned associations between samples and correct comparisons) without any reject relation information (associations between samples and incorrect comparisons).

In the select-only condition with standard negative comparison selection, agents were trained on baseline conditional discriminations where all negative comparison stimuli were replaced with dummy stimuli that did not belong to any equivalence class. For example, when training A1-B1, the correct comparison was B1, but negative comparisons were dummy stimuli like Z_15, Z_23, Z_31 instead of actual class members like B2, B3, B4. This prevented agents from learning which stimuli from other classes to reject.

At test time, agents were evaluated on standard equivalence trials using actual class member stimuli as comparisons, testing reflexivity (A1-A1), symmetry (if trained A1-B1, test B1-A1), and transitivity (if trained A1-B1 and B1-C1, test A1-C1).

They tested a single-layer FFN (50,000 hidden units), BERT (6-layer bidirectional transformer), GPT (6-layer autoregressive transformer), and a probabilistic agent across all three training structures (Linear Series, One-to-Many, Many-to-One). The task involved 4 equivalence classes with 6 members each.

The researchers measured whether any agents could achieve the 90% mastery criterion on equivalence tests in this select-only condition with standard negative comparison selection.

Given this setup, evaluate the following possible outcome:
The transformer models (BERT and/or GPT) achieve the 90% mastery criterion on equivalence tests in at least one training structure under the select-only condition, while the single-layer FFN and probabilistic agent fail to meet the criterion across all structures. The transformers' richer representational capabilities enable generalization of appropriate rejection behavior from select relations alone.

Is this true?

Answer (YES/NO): NO